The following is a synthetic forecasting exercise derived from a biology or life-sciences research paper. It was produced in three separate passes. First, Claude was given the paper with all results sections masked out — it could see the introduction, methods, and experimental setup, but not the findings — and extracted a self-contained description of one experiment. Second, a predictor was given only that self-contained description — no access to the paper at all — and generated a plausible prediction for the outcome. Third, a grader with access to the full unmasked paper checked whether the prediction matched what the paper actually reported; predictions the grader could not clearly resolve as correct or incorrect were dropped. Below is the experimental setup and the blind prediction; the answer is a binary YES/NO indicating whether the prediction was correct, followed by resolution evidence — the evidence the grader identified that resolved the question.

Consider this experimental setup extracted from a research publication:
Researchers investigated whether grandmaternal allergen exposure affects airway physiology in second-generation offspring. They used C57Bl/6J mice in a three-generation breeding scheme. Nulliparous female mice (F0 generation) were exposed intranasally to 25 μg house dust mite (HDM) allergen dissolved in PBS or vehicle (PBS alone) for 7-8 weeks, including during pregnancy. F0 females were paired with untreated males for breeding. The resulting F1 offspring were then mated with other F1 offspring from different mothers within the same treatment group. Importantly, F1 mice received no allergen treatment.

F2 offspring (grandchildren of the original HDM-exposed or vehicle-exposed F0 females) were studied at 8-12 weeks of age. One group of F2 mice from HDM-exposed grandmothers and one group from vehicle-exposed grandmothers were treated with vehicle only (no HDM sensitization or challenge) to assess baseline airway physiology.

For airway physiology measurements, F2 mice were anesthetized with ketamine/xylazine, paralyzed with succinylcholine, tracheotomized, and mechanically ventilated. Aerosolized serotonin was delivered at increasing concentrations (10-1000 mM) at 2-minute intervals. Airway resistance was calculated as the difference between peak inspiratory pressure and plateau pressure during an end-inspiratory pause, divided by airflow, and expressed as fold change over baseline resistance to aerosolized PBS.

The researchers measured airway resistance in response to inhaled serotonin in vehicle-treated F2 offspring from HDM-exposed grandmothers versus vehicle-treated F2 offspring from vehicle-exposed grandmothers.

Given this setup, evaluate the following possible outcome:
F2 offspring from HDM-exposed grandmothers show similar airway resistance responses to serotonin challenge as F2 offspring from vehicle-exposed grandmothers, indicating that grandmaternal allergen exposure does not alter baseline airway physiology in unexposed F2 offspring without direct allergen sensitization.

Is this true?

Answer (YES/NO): YES